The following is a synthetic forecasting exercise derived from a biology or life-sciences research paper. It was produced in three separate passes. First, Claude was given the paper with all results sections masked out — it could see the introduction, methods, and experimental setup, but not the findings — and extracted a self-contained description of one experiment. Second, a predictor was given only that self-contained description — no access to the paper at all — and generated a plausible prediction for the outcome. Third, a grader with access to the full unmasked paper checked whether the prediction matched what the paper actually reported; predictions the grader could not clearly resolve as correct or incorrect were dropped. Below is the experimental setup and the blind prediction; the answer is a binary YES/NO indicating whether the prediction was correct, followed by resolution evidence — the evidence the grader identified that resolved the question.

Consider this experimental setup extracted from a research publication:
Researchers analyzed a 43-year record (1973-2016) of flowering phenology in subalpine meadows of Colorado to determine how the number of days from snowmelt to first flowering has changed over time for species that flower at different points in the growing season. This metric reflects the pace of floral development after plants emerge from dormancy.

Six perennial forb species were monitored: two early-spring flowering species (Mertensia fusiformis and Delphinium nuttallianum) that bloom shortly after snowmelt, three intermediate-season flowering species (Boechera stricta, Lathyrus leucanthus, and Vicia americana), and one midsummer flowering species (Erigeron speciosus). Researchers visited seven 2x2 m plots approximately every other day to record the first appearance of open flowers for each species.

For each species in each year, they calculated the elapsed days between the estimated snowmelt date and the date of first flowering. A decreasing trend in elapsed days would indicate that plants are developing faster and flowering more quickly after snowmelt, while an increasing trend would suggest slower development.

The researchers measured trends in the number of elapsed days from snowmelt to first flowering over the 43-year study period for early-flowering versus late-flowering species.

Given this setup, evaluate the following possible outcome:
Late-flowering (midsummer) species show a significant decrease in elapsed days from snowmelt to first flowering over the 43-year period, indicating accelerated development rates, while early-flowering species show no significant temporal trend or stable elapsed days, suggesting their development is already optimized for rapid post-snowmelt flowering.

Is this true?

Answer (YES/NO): NO